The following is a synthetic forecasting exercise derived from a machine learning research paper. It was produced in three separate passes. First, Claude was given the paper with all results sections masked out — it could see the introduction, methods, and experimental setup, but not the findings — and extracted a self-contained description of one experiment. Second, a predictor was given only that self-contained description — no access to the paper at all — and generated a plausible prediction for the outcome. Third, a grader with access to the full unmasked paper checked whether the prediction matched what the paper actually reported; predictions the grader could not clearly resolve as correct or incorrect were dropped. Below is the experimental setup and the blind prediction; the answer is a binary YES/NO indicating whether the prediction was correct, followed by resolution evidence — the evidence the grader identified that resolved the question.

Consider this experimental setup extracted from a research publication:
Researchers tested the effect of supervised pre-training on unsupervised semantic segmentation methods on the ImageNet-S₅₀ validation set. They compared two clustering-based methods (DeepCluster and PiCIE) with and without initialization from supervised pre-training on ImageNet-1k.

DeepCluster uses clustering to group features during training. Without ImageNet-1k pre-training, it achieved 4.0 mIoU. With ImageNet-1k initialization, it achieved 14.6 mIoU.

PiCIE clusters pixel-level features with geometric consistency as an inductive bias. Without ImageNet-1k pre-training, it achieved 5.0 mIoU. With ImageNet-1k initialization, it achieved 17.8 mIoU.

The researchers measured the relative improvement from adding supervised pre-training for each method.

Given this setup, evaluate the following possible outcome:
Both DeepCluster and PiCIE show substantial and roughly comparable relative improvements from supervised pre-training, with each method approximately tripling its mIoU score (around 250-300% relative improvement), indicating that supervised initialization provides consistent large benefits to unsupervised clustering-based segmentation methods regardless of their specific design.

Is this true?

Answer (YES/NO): YES